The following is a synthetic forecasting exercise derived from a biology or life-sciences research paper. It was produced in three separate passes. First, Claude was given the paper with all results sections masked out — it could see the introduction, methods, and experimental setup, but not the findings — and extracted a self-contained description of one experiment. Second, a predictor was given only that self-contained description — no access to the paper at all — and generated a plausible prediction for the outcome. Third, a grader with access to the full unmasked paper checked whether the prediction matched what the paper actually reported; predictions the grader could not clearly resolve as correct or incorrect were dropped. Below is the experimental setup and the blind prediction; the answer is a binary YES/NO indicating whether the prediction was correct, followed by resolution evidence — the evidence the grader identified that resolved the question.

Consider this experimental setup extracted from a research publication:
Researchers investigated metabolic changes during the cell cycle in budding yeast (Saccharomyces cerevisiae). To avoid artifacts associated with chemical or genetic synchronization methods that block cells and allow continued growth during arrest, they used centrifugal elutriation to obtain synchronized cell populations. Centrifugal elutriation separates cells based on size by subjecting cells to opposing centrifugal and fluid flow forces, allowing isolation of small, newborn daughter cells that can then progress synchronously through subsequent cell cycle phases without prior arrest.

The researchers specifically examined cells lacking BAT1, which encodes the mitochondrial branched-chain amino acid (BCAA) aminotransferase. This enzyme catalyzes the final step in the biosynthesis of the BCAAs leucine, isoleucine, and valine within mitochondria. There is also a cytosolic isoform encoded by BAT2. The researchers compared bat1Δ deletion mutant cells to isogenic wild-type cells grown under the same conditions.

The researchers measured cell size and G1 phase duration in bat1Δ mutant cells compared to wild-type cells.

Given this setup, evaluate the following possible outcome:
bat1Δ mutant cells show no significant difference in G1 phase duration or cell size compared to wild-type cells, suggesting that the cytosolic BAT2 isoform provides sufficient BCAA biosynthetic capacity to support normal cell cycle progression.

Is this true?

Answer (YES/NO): NO